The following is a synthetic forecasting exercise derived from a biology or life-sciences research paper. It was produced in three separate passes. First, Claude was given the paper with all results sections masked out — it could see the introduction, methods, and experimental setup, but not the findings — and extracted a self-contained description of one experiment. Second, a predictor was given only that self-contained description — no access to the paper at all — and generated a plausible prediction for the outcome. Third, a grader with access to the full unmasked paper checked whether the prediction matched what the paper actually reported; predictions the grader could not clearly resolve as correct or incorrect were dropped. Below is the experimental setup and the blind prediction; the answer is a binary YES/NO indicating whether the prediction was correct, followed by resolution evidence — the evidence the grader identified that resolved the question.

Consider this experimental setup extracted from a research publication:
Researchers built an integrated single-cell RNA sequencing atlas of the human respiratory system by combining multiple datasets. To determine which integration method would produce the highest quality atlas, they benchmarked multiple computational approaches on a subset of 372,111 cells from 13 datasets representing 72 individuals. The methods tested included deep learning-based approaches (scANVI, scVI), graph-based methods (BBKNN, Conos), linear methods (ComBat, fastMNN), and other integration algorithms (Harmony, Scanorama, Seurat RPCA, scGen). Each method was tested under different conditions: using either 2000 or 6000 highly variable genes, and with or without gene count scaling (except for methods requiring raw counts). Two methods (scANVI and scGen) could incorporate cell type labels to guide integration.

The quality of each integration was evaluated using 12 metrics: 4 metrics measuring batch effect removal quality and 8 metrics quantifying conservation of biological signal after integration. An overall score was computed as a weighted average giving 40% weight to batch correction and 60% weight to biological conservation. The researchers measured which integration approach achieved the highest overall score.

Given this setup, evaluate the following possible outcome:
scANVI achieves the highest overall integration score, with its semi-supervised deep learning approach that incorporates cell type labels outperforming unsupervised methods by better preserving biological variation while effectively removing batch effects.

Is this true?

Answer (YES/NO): YES